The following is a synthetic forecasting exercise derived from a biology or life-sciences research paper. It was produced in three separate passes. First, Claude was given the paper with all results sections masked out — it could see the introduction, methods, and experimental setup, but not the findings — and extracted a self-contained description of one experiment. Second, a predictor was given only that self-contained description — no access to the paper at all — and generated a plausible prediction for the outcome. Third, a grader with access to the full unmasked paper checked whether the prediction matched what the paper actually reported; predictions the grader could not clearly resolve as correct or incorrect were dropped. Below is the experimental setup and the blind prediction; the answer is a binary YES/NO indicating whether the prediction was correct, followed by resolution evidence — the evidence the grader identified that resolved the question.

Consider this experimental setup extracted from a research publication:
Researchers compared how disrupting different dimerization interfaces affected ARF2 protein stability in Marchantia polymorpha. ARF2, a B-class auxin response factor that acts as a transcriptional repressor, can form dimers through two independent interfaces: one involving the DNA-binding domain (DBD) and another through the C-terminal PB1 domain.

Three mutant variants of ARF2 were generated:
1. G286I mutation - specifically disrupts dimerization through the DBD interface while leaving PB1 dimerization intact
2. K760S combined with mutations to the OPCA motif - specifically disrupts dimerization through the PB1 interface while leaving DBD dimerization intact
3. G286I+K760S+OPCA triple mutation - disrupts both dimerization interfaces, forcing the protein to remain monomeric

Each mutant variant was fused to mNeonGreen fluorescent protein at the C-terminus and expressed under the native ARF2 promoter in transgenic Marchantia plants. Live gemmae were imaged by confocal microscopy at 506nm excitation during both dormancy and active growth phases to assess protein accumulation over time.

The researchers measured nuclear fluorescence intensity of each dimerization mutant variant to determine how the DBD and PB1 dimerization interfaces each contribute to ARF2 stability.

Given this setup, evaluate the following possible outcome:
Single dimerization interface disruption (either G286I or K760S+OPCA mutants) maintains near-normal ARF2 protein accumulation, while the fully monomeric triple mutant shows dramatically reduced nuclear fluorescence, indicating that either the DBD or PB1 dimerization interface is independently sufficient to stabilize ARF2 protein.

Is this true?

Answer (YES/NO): NO